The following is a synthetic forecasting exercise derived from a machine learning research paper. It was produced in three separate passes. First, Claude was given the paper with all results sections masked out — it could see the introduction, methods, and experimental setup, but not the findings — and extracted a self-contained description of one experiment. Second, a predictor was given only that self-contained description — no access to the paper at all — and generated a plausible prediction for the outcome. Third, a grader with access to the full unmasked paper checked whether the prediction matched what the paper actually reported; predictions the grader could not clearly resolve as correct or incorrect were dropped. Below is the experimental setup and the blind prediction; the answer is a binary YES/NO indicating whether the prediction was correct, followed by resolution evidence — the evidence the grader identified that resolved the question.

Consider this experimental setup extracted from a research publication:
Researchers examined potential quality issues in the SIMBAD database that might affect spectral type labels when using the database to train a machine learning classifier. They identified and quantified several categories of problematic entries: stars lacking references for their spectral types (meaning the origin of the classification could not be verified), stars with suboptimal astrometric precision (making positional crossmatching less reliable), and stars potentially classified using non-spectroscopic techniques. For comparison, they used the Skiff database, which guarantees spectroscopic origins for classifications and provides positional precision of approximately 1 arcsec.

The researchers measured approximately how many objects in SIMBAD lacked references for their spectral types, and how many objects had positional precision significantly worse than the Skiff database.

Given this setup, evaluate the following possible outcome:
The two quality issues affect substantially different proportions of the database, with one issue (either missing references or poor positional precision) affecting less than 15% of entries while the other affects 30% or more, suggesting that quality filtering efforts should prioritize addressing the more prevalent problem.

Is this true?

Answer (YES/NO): NO